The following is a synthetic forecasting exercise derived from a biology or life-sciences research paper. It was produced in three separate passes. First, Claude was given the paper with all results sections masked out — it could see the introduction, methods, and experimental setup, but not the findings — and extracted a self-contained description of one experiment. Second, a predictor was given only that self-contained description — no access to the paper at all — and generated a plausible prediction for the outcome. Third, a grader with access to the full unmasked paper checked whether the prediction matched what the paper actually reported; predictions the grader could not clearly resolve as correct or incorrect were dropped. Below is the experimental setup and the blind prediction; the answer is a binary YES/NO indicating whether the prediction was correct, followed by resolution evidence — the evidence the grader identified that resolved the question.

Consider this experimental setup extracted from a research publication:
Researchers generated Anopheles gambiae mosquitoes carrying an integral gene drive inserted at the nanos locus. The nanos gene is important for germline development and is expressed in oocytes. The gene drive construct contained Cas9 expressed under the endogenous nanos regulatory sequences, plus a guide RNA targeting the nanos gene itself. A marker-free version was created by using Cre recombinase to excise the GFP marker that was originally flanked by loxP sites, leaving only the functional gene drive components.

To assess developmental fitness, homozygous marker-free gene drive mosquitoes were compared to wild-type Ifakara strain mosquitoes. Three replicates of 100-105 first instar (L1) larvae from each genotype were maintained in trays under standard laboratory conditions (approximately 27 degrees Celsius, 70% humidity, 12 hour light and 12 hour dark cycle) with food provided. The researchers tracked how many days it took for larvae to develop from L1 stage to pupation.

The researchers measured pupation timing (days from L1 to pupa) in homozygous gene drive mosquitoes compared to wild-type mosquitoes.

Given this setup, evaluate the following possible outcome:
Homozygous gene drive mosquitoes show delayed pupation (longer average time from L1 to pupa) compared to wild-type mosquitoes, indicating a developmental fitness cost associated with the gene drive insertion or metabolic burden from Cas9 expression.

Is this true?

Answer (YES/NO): YES